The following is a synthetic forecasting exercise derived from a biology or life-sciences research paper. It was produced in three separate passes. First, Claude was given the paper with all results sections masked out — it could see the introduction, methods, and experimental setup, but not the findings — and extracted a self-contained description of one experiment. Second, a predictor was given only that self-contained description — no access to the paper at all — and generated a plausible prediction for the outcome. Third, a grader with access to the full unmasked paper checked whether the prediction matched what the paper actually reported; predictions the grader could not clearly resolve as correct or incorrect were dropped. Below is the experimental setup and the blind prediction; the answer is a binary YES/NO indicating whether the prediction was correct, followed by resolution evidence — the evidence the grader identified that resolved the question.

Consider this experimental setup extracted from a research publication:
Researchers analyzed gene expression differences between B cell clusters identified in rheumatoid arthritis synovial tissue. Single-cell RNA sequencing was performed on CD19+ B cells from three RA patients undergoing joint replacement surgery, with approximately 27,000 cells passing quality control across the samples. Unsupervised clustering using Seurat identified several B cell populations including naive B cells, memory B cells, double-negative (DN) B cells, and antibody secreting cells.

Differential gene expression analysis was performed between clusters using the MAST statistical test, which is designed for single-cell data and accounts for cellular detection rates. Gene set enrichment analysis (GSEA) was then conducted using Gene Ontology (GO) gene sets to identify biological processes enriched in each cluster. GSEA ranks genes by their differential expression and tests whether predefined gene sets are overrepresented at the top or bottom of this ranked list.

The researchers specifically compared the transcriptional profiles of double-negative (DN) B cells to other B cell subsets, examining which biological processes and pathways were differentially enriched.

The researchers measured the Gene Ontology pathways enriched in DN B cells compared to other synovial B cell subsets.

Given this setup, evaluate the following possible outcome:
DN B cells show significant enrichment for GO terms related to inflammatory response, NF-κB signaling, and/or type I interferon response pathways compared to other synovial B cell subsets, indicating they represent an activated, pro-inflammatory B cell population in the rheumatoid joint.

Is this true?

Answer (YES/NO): NO